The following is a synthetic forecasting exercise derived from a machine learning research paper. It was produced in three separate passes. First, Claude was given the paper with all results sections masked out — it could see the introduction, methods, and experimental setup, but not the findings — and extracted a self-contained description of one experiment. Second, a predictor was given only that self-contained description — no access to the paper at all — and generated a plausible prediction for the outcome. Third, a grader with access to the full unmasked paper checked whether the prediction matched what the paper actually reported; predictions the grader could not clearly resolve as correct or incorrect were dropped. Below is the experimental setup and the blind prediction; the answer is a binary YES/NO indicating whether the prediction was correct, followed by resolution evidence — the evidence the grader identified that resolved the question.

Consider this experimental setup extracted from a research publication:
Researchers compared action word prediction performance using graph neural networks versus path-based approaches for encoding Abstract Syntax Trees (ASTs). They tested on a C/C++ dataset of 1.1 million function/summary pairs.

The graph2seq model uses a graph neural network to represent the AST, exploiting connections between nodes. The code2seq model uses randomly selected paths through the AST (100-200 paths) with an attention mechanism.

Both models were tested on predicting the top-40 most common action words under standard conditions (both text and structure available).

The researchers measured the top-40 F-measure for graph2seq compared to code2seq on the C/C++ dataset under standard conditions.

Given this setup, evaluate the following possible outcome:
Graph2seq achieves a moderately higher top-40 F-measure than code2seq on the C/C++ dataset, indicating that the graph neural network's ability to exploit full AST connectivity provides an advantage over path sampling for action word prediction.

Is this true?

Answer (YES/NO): YES